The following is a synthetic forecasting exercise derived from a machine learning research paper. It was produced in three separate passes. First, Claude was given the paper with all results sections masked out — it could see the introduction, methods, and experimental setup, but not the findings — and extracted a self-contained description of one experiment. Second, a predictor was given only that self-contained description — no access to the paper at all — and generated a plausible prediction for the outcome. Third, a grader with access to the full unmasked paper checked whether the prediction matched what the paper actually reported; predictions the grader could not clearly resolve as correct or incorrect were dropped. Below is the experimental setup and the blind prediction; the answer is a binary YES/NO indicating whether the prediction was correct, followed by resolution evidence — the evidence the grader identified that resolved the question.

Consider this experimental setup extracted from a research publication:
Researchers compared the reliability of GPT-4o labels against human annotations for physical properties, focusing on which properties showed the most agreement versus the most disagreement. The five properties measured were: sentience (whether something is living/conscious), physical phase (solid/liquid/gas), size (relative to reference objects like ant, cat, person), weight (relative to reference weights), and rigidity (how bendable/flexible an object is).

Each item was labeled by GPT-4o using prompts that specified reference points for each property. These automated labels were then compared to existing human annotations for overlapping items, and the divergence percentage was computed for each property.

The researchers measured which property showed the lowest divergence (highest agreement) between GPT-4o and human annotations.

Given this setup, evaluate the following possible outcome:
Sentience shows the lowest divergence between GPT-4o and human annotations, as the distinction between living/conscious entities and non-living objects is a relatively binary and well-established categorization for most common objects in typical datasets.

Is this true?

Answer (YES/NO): NO